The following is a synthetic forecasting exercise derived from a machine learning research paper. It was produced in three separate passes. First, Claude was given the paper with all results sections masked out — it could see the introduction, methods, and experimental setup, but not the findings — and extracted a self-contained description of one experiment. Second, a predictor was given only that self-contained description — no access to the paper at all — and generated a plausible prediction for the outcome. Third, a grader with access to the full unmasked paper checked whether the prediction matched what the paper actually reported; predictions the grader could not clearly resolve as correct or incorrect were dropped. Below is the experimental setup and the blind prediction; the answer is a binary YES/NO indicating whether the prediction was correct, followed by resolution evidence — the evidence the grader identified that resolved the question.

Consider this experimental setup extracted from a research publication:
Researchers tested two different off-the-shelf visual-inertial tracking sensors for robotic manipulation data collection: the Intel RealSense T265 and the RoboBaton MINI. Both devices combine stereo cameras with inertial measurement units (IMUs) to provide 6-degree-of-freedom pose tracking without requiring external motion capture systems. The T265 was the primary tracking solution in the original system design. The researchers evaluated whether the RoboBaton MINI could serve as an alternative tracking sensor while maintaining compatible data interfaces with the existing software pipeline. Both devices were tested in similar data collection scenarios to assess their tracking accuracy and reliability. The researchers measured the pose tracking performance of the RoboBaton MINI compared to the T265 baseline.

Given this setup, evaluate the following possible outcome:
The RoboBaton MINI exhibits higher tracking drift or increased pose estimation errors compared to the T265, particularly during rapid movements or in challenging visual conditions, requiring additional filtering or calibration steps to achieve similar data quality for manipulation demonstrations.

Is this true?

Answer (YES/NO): NO